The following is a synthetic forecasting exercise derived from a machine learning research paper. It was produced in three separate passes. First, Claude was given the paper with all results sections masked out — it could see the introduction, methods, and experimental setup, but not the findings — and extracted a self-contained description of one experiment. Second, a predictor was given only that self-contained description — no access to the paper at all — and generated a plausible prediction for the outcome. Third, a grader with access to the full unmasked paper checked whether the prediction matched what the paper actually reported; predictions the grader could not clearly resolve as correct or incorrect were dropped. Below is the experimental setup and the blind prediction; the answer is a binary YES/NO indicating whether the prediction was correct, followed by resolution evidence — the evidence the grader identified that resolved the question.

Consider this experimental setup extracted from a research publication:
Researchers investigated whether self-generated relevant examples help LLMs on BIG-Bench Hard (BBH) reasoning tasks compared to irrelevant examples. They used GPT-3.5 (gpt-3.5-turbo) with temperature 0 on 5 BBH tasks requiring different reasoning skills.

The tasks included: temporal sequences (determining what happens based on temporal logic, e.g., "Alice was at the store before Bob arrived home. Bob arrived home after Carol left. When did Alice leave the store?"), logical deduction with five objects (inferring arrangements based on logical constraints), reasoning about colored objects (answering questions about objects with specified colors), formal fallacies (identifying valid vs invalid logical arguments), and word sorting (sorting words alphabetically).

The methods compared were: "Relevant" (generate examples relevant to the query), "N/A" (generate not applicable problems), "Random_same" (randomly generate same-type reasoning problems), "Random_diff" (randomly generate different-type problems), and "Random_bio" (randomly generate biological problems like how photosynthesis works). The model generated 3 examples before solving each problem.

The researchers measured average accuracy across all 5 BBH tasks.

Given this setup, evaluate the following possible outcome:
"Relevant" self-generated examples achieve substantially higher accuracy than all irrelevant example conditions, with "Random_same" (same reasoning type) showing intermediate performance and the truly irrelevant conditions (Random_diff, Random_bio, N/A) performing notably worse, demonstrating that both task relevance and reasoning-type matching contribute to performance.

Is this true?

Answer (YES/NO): NO